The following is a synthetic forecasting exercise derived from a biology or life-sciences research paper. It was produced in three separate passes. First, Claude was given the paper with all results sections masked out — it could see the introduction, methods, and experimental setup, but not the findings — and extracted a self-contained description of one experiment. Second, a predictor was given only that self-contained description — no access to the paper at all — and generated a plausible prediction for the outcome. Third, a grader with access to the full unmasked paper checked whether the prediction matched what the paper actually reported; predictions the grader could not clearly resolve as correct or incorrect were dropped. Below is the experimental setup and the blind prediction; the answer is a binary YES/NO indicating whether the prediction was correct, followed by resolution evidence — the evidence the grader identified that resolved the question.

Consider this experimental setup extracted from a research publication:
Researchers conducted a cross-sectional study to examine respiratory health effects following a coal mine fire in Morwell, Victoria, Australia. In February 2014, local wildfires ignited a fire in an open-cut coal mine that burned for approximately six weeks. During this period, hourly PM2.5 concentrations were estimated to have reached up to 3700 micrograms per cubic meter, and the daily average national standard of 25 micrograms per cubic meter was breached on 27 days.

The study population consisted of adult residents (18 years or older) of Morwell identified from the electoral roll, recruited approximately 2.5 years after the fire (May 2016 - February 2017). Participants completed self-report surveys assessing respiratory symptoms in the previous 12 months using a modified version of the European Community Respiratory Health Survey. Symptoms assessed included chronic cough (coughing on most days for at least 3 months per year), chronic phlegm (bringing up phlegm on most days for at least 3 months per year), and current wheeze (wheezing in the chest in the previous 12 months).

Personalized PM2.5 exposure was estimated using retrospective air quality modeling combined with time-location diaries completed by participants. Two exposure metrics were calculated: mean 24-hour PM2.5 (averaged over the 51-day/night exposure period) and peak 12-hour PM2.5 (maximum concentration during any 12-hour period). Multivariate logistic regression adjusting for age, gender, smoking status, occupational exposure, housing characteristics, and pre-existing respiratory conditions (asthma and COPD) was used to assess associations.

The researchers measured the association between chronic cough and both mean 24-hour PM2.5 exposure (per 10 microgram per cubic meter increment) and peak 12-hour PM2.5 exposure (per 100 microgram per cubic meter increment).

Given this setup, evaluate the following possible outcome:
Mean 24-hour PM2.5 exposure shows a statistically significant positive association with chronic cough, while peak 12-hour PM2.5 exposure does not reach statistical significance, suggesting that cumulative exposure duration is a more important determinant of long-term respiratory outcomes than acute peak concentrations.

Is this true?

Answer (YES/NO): NO